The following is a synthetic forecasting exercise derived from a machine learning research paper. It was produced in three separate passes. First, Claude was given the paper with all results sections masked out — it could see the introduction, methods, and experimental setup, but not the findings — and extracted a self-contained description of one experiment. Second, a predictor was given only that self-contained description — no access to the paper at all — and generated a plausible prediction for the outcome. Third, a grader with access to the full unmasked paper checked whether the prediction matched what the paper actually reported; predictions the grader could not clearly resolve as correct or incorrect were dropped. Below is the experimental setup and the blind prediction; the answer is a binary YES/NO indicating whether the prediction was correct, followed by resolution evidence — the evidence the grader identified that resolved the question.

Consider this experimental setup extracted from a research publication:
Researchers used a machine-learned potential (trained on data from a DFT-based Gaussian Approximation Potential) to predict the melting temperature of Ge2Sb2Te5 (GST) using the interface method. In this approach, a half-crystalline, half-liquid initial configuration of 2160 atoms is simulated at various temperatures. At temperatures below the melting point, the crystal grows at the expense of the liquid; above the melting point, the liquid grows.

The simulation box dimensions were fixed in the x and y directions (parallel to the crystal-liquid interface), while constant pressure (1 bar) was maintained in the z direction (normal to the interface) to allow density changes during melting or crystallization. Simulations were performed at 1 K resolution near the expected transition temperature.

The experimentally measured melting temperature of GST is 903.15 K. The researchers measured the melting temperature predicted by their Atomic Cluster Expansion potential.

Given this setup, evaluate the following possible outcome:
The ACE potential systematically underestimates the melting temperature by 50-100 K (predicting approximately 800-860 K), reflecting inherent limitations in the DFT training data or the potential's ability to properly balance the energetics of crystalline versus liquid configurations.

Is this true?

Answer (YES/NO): NO